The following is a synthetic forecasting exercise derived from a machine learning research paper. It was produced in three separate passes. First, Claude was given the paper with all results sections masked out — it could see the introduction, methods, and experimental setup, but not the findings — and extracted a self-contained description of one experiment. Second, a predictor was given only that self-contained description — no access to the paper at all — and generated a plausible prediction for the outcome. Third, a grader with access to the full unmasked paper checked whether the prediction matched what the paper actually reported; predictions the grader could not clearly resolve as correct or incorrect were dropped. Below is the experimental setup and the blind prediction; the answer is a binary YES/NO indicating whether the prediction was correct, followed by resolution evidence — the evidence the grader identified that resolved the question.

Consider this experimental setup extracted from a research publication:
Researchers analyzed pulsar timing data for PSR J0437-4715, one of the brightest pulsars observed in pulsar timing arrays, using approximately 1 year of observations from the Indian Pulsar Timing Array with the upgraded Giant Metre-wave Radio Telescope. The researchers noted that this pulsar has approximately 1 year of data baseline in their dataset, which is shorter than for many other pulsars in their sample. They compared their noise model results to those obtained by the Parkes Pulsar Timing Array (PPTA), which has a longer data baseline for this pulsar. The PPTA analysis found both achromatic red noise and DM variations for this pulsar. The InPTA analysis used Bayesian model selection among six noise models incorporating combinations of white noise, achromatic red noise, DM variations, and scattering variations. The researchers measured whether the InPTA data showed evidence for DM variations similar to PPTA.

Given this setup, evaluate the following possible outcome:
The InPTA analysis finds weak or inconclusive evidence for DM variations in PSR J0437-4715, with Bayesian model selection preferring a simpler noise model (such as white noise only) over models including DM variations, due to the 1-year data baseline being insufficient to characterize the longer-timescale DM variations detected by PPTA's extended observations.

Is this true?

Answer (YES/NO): NO